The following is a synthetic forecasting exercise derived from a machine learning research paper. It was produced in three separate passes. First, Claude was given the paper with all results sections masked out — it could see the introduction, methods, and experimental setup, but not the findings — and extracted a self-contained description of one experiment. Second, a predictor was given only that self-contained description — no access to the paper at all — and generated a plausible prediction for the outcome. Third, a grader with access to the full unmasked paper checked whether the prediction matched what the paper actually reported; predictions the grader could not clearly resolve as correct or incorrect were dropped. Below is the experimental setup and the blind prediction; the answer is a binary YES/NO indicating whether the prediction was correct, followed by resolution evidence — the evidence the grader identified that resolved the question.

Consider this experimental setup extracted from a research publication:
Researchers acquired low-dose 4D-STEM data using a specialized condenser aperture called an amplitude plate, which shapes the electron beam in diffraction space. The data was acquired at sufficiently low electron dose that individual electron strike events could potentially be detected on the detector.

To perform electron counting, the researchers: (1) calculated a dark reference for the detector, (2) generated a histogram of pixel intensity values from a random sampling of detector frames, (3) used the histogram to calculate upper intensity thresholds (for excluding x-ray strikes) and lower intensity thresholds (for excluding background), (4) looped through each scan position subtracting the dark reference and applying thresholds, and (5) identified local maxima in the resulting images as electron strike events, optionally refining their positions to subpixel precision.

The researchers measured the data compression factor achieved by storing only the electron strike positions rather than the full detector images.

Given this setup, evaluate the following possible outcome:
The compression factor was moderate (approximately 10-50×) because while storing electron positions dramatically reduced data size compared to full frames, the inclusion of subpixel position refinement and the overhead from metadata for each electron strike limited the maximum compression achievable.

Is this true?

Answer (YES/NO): NO